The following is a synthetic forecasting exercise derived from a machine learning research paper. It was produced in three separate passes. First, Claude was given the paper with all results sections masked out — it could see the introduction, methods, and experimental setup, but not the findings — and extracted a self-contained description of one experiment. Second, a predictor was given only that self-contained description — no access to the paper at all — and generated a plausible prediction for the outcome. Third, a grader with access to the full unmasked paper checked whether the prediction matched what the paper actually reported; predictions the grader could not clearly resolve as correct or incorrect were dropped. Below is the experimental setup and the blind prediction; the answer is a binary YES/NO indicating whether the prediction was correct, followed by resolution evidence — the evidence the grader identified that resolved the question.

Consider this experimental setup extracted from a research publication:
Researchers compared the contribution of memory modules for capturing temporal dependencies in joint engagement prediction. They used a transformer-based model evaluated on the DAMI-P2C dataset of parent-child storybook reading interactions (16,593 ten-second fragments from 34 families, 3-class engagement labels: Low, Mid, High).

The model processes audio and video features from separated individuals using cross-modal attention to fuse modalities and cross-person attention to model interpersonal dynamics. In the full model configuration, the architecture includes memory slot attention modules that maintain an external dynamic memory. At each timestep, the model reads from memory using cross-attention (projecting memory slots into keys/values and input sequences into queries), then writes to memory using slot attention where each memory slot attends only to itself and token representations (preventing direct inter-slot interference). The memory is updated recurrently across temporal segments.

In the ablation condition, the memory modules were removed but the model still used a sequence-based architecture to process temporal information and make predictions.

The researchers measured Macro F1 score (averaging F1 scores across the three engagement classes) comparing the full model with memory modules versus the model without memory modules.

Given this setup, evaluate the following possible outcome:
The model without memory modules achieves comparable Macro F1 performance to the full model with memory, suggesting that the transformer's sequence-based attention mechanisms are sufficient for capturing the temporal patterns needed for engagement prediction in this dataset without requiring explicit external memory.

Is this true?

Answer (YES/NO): NO